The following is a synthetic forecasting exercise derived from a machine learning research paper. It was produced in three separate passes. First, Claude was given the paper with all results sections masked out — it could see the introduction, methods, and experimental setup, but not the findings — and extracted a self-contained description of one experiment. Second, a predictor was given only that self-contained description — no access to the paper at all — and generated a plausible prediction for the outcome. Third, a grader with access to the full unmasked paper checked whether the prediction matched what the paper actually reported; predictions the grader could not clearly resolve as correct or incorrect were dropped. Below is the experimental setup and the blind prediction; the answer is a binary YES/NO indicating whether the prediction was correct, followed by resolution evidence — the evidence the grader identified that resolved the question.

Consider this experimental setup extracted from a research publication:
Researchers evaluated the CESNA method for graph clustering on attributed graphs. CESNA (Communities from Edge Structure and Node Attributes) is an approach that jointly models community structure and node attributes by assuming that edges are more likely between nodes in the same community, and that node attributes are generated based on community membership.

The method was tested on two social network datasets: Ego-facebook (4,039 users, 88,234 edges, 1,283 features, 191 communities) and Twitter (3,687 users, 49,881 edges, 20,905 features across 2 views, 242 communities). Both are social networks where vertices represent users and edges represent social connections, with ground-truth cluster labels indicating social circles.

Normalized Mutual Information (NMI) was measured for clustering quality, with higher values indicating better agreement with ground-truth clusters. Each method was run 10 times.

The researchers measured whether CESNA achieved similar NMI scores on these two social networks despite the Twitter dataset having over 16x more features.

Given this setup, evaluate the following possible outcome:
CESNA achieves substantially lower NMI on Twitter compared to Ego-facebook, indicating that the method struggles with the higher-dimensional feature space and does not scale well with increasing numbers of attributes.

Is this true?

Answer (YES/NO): YES